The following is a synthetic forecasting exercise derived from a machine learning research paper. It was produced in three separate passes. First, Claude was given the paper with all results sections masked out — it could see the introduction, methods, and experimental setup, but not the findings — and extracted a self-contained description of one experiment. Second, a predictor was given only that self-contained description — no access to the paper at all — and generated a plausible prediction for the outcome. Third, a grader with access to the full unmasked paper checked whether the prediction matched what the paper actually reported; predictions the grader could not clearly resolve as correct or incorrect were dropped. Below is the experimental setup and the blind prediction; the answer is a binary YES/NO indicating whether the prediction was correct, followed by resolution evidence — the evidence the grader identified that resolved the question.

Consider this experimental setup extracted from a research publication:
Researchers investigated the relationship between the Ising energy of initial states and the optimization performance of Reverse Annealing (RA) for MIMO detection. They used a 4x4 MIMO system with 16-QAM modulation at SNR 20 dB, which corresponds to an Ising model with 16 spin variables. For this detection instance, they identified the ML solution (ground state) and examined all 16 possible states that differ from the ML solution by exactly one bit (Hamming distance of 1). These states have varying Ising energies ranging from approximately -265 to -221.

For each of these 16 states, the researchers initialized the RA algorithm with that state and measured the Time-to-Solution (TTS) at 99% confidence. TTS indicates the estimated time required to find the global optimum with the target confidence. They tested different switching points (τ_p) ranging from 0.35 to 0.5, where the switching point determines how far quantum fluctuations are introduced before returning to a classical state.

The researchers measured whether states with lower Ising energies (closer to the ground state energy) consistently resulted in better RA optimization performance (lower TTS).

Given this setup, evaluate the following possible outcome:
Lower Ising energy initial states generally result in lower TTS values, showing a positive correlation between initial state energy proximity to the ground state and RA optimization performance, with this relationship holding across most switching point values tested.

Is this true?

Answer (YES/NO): NO